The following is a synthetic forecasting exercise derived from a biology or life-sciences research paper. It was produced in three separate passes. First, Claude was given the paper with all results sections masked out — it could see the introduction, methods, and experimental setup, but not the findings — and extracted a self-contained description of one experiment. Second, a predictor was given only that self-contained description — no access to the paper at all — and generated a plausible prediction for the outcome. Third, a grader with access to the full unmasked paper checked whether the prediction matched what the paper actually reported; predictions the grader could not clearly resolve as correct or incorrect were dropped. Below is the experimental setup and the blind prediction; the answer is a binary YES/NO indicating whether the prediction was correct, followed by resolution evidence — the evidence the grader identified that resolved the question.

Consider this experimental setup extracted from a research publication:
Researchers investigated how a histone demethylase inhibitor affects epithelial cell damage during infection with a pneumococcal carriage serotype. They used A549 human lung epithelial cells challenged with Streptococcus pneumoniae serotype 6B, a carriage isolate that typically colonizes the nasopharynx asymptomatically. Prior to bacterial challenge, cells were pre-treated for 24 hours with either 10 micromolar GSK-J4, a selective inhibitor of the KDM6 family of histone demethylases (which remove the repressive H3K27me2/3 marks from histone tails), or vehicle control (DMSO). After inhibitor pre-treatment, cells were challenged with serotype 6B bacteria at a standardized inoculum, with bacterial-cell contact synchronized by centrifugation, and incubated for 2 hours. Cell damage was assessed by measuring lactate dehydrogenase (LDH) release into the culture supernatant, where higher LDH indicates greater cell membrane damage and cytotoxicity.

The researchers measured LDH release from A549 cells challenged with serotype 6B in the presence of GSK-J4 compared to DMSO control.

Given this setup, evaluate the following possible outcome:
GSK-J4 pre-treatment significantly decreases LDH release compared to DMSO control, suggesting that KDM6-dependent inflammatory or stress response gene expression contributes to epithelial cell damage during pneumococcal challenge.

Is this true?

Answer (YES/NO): NO